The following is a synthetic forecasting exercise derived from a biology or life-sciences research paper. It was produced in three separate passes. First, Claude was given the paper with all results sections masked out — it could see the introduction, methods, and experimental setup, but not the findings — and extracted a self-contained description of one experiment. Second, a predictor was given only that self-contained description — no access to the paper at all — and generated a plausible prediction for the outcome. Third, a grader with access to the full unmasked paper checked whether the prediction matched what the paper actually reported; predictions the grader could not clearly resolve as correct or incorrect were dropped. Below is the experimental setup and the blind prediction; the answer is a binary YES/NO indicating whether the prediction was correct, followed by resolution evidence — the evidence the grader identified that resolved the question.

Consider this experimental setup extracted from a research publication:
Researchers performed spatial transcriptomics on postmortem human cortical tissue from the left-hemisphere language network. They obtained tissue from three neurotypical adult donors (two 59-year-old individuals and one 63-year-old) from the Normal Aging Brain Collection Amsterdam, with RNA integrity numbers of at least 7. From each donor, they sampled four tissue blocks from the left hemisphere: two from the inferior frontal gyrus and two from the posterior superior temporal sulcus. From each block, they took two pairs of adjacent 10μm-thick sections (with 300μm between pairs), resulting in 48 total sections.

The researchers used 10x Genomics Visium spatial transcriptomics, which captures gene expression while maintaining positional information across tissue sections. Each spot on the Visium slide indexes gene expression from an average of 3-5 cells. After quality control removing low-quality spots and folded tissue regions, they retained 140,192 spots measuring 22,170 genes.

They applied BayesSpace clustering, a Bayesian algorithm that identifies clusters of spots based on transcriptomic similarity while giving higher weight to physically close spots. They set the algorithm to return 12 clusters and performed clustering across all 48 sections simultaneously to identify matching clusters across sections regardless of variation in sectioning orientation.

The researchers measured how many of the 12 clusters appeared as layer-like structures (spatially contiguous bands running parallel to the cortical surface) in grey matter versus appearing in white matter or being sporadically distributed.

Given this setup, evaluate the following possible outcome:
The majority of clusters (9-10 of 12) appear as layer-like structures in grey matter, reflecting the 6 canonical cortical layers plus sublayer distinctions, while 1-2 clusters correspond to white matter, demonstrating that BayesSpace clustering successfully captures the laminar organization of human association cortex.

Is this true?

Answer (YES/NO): NO